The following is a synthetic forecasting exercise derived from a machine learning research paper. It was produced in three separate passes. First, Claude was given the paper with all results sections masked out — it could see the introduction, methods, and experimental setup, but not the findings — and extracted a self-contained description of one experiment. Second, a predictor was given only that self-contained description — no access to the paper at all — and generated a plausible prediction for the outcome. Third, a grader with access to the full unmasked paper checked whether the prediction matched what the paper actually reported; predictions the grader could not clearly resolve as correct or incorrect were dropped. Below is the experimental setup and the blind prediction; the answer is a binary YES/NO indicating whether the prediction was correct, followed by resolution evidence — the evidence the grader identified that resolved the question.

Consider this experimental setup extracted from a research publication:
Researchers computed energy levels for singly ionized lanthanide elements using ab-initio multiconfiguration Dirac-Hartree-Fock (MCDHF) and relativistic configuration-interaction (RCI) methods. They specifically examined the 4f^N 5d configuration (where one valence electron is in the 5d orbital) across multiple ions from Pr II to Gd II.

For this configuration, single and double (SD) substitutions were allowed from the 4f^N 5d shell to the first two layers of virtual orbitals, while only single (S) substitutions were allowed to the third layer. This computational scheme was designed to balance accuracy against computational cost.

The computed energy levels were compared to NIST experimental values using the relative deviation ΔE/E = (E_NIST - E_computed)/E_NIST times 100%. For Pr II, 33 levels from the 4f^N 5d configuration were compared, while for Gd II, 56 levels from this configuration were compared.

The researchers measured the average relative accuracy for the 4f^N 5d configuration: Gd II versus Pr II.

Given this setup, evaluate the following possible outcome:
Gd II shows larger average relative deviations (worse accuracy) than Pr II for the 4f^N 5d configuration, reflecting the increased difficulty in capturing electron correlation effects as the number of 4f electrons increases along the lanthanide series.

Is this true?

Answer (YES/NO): NO